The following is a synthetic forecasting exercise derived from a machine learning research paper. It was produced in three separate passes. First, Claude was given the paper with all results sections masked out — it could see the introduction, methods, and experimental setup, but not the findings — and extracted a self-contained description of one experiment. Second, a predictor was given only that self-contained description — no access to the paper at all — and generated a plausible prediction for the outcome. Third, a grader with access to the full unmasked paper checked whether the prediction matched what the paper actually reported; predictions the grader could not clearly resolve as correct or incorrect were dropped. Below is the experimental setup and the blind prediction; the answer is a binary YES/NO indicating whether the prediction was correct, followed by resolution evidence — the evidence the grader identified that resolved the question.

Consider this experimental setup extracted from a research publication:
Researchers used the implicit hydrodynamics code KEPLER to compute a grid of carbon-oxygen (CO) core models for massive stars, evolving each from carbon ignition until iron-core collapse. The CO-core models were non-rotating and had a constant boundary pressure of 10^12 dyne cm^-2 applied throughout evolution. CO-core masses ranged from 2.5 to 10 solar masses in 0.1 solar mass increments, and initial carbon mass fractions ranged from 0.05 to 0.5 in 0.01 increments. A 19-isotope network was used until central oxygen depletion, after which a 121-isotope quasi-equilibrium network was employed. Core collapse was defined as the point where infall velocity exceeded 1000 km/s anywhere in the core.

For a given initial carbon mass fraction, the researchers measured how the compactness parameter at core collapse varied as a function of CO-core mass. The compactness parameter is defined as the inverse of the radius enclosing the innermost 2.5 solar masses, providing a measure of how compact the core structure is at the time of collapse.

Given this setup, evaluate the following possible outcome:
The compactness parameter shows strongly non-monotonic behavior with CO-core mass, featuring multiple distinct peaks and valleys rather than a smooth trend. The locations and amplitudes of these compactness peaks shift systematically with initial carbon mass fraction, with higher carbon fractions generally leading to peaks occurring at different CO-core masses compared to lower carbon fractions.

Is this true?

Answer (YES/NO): YES